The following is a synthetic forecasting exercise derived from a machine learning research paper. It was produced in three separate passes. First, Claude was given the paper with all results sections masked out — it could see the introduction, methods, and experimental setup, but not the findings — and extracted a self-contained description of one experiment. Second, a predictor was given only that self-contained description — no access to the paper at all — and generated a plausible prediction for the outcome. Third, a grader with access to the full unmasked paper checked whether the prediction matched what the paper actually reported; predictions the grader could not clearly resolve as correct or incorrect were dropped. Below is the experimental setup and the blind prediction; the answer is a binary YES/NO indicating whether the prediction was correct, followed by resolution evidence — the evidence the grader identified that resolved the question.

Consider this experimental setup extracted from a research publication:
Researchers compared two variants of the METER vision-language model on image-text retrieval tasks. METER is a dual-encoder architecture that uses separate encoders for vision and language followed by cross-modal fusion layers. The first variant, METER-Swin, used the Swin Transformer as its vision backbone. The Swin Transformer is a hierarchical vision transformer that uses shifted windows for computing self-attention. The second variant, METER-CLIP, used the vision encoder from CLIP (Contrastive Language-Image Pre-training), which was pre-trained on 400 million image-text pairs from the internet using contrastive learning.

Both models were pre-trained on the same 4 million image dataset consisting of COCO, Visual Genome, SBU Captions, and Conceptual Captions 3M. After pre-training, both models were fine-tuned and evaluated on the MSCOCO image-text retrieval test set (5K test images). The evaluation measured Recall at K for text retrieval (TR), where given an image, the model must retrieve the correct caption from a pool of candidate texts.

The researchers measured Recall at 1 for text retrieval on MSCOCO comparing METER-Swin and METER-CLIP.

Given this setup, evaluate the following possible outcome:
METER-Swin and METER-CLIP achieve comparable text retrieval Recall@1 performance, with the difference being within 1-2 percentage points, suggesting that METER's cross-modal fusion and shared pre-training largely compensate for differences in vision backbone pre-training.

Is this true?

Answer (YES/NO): NO